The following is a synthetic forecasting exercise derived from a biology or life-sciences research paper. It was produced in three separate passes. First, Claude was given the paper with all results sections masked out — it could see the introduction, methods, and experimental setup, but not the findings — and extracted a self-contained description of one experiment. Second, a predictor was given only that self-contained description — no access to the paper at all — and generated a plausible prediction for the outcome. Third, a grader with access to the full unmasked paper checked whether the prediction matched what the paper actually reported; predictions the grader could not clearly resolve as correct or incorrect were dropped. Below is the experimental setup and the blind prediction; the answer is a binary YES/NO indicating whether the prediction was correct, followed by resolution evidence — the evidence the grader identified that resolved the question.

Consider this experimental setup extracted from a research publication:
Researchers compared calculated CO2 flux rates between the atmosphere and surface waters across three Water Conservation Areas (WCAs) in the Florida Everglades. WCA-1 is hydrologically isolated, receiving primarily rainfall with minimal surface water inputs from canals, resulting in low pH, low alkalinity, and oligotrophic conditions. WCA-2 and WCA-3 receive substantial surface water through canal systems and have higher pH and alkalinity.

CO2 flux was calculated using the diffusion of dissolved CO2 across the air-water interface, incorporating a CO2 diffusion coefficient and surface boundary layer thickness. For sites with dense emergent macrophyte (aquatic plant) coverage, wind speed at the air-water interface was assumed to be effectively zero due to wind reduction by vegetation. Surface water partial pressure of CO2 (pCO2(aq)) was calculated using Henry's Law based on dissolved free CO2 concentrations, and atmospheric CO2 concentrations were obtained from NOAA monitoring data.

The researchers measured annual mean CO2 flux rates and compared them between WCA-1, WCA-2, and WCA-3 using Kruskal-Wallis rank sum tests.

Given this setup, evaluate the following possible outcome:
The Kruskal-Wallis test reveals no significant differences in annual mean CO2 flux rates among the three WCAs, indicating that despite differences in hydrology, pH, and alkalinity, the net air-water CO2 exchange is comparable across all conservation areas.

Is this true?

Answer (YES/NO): NO